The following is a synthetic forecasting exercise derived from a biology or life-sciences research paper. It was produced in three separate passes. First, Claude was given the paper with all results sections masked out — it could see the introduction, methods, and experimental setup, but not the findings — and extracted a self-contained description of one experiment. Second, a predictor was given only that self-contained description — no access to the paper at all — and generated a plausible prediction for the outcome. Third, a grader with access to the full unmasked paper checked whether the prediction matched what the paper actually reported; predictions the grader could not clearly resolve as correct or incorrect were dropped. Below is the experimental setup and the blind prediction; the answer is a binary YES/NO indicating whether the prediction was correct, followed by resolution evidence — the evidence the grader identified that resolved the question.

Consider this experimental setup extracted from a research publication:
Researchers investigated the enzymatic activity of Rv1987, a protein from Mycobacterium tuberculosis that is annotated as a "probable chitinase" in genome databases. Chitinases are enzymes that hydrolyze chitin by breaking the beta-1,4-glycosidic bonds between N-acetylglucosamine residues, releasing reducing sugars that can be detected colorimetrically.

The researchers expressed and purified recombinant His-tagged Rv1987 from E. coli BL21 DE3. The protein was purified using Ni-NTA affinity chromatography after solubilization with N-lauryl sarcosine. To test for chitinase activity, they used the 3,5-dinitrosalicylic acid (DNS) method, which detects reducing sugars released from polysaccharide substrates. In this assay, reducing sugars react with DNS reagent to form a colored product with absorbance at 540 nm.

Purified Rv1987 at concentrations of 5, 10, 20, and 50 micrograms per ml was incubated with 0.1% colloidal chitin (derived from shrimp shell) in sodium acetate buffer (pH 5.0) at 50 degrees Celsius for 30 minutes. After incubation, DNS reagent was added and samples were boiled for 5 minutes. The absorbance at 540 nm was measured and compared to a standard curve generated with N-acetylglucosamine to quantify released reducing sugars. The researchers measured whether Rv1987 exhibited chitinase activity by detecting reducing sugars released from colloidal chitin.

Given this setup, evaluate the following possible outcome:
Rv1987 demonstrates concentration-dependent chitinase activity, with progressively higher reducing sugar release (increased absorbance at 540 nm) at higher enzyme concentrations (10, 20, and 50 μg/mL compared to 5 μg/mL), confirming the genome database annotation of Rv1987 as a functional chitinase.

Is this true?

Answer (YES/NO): NO